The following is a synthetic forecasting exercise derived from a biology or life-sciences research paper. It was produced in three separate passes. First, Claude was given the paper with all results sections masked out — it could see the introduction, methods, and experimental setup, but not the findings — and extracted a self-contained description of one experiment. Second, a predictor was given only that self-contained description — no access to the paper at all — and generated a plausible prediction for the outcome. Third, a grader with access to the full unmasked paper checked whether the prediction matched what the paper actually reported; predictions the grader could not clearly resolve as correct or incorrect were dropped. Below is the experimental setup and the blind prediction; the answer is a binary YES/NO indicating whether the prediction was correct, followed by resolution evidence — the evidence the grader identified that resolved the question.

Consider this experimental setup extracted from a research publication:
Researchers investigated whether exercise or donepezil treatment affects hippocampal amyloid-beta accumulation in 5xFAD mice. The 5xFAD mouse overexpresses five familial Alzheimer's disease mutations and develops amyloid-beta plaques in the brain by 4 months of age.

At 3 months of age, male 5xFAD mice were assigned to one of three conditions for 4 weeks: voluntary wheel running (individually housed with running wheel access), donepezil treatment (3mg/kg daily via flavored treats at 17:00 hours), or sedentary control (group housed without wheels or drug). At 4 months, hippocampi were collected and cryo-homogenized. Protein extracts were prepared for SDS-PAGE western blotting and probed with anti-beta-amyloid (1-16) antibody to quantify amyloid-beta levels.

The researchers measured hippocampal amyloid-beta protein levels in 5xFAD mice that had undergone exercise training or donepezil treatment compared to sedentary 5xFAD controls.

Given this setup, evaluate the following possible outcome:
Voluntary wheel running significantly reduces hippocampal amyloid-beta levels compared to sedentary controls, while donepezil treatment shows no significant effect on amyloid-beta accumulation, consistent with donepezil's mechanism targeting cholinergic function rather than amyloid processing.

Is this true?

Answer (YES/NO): NO